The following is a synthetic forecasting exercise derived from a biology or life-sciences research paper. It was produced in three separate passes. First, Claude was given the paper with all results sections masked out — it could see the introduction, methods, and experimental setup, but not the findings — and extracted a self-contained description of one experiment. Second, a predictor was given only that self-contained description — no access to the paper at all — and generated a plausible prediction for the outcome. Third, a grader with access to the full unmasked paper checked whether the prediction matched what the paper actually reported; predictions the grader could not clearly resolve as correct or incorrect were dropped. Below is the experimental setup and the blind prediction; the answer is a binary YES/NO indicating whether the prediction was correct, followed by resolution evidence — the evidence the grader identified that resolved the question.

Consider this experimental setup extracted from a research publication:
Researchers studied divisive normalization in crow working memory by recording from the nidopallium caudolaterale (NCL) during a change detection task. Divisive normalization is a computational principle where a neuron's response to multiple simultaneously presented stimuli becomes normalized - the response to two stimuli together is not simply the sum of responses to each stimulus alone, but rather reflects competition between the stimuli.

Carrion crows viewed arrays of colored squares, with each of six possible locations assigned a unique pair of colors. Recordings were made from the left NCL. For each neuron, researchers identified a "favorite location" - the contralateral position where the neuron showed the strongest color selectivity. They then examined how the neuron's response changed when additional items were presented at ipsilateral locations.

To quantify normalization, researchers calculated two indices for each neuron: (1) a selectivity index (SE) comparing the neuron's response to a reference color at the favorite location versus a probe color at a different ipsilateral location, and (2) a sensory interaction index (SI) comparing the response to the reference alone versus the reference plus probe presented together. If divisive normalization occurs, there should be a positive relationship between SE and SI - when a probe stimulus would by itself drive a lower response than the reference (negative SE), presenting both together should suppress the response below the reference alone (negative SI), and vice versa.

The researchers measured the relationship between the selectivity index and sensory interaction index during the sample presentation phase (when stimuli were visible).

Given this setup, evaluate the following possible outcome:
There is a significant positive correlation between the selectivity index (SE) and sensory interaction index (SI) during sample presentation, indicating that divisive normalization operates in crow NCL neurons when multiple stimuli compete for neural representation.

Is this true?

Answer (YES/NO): YES